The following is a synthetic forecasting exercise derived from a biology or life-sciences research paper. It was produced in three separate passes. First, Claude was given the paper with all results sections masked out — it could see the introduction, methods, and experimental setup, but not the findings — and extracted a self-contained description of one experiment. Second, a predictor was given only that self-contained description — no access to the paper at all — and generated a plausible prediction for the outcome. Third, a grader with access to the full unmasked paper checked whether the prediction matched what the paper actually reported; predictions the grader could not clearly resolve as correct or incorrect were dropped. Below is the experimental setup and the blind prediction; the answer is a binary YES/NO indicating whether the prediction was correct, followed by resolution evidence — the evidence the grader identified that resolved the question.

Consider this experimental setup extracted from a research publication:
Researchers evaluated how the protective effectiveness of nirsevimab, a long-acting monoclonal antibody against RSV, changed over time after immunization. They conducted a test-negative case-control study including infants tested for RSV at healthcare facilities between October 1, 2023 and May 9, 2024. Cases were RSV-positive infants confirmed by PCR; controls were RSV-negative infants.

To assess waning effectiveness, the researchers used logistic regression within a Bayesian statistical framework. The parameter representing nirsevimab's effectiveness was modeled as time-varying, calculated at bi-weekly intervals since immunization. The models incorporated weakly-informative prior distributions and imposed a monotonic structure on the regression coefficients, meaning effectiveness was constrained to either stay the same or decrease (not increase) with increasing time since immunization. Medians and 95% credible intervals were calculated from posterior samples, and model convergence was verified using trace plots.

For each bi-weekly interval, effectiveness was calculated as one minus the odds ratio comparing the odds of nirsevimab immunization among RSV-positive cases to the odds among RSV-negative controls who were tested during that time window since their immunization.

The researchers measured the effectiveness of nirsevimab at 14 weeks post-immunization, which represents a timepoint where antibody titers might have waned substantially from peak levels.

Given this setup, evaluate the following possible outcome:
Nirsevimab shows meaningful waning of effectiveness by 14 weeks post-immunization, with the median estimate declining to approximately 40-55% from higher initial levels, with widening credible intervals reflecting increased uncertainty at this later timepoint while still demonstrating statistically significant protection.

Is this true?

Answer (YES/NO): YES